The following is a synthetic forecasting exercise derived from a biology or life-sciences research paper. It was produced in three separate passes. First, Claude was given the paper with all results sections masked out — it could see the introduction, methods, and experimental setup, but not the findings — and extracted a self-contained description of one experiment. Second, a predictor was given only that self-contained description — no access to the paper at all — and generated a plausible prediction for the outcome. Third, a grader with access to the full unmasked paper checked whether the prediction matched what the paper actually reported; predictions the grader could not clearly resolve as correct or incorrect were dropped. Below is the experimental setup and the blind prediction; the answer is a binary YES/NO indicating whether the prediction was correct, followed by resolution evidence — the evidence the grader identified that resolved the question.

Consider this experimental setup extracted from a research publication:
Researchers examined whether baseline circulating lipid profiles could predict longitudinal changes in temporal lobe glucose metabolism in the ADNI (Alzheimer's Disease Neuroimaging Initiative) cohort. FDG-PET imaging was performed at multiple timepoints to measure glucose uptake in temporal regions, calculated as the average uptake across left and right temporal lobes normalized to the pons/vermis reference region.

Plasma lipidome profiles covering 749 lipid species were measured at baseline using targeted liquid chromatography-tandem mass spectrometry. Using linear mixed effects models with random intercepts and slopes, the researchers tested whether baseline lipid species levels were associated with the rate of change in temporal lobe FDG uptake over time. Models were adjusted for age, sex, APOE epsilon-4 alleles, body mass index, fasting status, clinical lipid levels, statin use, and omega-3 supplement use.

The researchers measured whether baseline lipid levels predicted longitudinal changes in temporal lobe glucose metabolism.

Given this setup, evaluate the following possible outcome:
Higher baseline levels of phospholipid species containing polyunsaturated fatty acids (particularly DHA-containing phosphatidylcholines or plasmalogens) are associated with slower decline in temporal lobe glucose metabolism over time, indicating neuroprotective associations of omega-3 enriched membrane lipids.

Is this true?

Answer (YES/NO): NO